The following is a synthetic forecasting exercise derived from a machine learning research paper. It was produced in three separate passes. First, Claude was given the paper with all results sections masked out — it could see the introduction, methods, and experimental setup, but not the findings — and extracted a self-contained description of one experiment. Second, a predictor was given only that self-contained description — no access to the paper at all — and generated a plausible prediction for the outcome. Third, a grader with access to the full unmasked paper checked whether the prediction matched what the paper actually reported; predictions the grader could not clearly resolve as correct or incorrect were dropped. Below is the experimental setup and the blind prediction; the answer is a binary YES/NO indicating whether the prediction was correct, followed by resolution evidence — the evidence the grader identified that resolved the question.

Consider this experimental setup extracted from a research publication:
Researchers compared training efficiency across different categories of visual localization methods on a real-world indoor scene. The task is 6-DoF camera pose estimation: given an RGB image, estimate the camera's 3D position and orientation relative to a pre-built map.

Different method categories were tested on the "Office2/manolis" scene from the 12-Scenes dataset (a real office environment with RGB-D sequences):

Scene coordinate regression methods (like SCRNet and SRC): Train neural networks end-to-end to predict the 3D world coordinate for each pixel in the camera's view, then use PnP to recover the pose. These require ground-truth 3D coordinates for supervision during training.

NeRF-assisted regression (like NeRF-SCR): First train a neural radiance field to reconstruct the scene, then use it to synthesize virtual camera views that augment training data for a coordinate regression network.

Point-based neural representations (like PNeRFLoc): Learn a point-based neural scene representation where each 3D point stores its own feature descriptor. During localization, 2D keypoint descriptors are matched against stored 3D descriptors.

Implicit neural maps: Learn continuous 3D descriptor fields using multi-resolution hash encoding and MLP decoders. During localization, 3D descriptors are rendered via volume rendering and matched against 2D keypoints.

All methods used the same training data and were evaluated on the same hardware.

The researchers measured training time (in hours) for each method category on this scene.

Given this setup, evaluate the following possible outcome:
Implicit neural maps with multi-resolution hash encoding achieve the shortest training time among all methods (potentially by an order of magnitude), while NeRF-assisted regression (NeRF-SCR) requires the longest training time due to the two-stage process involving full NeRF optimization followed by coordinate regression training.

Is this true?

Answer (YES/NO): NO